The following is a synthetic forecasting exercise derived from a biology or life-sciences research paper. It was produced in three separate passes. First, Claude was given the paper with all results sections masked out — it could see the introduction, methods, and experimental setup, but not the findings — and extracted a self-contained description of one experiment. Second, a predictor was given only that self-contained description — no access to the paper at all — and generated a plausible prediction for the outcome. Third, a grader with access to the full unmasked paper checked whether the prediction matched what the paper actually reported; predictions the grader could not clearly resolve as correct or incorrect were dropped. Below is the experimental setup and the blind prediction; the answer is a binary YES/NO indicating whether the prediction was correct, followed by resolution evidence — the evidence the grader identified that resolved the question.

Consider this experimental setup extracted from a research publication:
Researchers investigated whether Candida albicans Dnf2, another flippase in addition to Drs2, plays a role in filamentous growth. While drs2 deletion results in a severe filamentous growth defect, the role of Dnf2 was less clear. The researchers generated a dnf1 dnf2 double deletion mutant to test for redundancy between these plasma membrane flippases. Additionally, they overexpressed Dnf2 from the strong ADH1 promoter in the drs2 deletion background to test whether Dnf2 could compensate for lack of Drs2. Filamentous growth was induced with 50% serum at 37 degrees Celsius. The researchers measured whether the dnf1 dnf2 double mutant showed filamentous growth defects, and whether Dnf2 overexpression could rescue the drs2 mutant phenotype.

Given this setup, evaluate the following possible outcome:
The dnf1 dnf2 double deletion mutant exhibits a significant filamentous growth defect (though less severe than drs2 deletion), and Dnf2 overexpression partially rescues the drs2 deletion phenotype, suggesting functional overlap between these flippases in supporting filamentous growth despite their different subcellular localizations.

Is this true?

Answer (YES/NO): NO